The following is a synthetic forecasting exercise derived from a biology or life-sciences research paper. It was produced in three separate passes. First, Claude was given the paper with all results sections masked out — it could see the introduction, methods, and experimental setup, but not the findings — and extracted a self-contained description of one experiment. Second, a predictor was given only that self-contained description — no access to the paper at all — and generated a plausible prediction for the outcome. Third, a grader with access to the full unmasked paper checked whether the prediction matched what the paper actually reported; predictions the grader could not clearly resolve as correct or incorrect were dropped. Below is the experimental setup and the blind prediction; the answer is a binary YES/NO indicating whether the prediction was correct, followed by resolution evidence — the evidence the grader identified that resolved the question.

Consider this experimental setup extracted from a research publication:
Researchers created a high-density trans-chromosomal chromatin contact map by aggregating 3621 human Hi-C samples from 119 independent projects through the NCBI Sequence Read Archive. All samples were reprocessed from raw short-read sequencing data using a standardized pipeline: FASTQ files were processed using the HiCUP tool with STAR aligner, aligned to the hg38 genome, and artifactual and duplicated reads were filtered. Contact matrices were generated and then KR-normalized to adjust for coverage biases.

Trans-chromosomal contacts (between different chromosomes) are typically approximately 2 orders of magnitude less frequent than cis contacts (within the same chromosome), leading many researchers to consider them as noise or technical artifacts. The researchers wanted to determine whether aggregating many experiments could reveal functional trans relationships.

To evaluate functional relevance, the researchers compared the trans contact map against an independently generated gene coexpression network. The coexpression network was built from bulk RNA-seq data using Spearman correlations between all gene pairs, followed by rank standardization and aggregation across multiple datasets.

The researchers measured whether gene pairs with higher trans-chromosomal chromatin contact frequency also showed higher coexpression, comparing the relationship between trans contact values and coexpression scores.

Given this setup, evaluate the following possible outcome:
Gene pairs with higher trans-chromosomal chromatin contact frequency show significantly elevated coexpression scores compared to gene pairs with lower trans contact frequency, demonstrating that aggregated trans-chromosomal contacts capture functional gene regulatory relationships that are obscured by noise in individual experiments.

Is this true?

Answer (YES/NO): YES